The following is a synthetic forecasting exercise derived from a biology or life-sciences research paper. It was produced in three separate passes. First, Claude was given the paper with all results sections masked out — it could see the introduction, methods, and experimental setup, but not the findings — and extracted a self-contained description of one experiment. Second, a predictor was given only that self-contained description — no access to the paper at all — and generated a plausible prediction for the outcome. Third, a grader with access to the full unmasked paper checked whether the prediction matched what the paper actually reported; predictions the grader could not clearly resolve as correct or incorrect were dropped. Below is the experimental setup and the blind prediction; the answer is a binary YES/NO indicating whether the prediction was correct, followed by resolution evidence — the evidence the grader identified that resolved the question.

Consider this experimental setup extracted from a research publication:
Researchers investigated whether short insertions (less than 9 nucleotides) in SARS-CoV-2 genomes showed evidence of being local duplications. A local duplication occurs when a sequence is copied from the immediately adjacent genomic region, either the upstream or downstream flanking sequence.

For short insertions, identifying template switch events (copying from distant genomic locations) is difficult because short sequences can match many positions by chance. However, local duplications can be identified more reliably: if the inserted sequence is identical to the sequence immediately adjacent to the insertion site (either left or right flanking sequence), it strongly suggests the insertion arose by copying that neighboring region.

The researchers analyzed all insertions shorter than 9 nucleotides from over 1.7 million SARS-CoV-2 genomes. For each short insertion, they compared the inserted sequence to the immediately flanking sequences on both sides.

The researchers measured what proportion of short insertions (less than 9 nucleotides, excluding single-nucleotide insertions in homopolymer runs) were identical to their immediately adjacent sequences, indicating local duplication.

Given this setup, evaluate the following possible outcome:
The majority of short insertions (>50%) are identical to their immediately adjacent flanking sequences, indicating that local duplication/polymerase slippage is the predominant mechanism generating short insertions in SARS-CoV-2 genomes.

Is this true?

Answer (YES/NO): NO